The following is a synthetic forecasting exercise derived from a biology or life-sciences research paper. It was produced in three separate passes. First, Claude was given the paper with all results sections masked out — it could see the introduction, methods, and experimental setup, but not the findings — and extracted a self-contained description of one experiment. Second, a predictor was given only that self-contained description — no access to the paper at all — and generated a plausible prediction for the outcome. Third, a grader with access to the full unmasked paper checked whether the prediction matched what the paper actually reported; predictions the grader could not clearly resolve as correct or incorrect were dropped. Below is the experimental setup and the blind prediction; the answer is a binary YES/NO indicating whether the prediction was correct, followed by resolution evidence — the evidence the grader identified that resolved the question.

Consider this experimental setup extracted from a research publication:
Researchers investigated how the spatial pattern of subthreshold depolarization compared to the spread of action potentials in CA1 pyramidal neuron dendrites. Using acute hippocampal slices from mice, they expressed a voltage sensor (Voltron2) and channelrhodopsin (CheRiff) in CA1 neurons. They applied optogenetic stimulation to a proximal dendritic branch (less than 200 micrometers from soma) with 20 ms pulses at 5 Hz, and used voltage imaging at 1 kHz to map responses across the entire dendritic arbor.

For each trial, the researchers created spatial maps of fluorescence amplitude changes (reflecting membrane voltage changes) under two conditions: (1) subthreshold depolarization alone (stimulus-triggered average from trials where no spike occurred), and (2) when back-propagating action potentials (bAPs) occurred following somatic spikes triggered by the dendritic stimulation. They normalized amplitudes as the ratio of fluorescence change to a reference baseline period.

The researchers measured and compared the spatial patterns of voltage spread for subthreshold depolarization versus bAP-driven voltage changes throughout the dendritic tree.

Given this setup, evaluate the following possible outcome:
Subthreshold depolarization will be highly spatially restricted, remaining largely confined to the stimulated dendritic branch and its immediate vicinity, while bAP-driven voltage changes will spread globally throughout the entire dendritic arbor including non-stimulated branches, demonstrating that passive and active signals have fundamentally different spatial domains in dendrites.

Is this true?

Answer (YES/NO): NO